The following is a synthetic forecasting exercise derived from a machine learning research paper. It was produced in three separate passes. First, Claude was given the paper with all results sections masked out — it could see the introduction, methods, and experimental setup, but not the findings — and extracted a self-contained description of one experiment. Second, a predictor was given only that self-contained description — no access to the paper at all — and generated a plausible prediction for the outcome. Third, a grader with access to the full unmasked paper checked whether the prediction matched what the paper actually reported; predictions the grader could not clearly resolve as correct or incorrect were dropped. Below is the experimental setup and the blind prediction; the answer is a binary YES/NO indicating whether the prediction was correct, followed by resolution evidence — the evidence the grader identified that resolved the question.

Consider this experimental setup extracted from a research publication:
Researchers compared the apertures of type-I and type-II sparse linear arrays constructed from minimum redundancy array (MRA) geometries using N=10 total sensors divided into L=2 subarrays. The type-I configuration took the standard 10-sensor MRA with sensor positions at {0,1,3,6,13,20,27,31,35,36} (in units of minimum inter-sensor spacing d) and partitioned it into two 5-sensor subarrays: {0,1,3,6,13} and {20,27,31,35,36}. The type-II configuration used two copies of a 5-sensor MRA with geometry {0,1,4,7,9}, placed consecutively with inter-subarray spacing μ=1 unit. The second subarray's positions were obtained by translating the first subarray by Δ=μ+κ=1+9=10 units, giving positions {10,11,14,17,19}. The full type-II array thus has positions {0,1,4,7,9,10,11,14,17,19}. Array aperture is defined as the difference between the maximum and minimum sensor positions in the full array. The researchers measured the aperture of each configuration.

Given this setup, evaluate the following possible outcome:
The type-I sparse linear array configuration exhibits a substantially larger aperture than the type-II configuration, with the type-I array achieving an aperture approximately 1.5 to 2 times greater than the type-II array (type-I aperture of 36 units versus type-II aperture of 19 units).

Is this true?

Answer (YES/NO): YES